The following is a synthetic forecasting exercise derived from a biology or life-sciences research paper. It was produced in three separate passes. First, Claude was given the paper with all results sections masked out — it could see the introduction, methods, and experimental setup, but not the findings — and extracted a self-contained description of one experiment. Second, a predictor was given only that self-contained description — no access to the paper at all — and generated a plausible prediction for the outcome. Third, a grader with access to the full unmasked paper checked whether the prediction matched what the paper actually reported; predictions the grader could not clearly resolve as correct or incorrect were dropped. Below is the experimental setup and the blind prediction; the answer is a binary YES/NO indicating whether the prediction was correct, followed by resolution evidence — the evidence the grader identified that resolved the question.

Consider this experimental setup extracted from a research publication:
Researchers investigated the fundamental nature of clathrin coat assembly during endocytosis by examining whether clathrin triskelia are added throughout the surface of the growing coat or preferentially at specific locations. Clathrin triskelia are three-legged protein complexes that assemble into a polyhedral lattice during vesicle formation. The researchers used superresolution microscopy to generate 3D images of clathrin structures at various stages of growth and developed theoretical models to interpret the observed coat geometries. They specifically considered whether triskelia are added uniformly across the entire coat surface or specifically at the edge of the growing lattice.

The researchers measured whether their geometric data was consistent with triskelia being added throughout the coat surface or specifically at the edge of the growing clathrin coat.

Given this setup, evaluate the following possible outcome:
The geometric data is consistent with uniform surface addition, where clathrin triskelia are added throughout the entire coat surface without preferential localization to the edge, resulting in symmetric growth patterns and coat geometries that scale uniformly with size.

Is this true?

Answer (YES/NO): NO